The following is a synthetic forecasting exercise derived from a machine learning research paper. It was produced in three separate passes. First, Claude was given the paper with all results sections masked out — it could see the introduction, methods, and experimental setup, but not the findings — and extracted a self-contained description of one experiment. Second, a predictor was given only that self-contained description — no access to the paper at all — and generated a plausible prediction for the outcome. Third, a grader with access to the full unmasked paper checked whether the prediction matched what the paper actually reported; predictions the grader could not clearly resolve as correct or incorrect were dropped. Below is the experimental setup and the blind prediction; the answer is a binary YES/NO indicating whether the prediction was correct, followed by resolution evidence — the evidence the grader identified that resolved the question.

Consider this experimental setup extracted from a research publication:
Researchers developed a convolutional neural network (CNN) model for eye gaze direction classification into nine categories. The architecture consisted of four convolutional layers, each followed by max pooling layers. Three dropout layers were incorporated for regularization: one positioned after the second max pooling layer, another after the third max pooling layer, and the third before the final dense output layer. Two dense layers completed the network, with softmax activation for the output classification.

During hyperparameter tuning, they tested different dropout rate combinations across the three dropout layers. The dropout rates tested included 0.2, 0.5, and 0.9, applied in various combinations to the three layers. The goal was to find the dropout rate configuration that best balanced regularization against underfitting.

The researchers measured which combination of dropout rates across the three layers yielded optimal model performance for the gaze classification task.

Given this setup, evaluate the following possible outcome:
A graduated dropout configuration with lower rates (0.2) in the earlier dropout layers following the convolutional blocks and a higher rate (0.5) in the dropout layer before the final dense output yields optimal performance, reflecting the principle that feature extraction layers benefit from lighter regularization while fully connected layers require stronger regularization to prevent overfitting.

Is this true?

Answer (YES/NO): YES